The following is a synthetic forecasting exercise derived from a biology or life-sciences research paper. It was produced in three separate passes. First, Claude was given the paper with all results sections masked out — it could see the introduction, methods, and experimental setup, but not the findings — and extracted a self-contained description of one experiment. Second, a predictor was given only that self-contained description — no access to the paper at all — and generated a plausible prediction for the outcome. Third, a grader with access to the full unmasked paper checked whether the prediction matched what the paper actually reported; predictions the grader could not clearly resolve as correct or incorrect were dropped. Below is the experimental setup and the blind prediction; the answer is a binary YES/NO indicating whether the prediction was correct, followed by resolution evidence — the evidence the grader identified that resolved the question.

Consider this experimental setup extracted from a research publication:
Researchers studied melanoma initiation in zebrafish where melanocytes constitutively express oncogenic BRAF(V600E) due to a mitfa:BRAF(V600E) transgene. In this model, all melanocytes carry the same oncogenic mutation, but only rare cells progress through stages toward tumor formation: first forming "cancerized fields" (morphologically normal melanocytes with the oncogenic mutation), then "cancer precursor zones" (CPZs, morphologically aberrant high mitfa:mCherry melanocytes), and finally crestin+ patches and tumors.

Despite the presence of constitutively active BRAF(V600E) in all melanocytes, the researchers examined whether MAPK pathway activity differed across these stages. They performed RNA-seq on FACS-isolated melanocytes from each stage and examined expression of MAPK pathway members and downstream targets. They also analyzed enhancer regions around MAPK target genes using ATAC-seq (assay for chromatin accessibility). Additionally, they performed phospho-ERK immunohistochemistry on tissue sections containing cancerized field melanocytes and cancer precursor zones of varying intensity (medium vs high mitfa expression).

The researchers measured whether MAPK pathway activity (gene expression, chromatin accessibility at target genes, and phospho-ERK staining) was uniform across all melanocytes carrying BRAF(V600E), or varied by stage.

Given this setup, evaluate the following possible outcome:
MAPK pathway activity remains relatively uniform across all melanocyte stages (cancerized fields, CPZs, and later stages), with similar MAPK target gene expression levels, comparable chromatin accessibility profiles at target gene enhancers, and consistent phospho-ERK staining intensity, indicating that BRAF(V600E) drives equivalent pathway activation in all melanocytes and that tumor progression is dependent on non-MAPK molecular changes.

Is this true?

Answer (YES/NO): NO